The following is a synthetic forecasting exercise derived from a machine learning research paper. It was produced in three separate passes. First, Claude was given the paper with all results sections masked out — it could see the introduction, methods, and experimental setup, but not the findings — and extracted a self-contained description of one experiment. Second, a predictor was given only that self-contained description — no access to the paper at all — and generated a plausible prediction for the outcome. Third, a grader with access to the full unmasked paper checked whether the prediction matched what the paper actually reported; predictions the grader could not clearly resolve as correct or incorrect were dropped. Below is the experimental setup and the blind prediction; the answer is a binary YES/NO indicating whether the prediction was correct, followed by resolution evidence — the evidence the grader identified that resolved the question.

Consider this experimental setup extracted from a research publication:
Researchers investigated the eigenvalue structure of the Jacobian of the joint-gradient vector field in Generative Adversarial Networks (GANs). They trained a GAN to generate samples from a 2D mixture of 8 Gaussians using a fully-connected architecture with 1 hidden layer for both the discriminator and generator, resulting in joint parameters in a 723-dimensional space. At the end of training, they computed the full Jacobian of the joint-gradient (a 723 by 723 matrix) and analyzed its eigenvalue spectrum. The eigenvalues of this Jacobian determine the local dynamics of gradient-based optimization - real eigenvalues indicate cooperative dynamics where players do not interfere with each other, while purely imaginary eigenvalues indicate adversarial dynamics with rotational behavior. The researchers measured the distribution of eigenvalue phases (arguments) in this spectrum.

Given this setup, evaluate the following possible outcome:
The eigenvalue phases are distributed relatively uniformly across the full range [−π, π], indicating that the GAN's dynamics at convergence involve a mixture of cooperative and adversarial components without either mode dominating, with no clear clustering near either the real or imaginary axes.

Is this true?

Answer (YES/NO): NO